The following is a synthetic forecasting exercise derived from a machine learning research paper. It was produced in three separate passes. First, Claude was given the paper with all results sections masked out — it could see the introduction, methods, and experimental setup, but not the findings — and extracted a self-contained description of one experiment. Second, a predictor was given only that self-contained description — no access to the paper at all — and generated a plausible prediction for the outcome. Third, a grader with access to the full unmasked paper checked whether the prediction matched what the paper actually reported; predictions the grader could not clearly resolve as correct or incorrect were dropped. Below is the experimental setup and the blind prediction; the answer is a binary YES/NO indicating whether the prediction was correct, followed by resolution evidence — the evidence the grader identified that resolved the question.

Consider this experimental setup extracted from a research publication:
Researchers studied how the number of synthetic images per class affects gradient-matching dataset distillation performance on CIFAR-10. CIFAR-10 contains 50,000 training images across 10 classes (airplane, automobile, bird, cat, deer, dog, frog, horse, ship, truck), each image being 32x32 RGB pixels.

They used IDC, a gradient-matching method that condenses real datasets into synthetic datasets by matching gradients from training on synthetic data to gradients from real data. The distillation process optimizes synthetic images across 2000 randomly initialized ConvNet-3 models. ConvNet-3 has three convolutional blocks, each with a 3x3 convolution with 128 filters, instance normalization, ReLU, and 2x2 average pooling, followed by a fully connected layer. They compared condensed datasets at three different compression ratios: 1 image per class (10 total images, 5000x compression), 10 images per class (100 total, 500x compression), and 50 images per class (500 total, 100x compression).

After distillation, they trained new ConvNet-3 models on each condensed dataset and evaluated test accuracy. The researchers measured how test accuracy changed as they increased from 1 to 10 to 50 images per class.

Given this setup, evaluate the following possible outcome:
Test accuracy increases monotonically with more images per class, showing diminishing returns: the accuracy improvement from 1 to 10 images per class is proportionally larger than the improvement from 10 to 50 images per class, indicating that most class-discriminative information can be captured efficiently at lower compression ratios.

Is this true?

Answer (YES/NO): YES